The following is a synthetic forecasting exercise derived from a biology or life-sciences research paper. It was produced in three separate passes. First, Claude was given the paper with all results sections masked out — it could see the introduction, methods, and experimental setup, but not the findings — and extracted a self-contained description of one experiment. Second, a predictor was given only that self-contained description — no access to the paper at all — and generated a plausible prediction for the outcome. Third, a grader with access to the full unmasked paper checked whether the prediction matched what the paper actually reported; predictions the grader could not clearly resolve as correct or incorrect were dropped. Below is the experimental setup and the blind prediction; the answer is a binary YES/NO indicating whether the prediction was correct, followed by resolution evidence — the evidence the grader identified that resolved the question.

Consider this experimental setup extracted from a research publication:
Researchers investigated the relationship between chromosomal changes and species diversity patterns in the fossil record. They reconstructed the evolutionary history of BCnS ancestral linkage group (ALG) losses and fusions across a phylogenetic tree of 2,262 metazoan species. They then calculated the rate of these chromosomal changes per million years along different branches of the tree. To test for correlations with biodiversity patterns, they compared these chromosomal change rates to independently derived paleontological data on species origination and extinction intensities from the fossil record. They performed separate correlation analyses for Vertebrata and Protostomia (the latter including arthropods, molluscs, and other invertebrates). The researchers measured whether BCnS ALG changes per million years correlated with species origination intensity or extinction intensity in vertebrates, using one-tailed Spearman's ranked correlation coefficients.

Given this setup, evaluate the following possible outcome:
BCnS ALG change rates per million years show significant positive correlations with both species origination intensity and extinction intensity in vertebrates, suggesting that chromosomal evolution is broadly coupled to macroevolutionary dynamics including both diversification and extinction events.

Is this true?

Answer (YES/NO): NO